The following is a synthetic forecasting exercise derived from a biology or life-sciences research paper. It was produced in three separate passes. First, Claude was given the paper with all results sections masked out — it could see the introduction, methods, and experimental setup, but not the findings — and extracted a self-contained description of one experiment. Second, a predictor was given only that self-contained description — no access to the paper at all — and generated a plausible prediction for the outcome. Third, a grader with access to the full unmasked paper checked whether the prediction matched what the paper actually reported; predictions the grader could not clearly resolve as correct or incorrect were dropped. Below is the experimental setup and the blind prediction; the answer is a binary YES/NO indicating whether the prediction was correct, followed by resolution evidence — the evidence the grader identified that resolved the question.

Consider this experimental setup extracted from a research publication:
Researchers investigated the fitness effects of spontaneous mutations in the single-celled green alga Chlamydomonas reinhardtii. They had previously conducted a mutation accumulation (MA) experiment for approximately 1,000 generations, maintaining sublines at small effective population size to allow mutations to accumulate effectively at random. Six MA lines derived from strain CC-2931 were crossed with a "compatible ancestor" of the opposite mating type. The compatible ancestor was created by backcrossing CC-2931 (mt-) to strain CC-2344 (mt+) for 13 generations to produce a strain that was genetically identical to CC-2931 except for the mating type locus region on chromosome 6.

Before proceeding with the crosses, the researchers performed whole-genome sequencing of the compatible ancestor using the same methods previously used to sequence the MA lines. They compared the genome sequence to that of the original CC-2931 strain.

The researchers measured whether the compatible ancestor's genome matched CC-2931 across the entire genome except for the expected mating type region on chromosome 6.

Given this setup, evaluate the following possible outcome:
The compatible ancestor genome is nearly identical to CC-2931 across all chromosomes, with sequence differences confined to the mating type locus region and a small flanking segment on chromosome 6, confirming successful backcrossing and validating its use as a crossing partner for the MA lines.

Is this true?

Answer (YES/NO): NO